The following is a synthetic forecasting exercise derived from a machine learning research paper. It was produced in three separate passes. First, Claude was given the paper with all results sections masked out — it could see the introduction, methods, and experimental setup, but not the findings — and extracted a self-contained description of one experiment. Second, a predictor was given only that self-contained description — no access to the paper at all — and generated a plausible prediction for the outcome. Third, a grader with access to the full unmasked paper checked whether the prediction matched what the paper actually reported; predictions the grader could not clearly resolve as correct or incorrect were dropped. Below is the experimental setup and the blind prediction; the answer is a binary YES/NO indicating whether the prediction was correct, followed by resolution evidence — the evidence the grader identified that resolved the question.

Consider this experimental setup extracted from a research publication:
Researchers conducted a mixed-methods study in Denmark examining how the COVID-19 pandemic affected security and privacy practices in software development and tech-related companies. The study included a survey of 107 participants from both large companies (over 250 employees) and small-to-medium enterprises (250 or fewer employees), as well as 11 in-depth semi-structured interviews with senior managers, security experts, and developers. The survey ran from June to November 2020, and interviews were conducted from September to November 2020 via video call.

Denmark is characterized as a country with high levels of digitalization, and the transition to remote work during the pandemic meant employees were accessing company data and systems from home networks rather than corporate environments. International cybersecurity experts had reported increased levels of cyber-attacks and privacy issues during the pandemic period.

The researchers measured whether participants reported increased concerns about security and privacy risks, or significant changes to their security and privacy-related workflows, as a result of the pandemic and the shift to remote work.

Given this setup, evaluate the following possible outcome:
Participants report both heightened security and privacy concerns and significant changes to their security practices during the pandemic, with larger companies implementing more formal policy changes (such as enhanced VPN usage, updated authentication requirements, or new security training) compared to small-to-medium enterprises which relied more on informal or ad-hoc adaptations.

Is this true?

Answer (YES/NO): NO